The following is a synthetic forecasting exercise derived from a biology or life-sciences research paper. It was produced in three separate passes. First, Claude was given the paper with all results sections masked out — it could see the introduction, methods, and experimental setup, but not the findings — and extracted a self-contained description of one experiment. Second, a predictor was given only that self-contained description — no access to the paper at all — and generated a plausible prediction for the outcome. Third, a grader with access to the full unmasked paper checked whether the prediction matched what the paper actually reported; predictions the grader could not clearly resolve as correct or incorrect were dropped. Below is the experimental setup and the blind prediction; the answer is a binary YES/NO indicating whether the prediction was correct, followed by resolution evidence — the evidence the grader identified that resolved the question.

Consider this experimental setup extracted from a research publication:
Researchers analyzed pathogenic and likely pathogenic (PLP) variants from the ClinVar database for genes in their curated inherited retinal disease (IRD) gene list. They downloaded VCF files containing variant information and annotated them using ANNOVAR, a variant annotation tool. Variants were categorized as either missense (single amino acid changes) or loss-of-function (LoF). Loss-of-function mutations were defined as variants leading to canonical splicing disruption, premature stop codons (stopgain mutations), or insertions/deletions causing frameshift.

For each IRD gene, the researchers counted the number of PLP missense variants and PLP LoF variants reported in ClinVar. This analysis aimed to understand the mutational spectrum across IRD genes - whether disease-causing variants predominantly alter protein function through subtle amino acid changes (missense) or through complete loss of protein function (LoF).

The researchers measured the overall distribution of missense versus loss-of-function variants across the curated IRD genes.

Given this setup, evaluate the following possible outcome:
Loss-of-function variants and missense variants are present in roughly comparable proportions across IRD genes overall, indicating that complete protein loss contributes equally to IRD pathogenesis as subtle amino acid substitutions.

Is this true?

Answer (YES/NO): NO